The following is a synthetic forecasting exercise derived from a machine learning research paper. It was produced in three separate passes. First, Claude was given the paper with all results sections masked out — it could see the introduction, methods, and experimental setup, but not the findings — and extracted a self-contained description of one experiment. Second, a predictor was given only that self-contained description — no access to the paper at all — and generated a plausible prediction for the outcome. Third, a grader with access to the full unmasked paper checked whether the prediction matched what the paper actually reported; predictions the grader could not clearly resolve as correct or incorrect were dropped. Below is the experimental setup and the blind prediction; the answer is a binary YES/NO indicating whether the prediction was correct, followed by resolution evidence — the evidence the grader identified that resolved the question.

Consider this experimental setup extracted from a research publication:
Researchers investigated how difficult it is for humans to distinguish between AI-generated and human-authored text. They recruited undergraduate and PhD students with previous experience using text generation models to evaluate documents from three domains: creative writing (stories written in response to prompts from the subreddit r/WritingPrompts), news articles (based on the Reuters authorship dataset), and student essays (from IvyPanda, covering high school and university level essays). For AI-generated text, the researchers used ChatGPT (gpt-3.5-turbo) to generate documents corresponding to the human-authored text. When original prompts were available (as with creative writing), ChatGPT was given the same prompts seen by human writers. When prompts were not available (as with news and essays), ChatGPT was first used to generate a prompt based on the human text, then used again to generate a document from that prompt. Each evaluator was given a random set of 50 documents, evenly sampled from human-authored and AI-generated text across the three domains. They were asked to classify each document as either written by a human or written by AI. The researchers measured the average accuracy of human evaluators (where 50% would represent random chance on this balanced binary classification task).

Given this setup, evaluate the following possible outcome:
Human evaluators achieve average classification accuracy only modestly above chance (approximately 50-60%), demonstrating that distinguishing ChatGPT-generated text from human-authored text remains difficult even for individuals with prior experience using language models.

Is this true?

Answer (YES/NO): YES